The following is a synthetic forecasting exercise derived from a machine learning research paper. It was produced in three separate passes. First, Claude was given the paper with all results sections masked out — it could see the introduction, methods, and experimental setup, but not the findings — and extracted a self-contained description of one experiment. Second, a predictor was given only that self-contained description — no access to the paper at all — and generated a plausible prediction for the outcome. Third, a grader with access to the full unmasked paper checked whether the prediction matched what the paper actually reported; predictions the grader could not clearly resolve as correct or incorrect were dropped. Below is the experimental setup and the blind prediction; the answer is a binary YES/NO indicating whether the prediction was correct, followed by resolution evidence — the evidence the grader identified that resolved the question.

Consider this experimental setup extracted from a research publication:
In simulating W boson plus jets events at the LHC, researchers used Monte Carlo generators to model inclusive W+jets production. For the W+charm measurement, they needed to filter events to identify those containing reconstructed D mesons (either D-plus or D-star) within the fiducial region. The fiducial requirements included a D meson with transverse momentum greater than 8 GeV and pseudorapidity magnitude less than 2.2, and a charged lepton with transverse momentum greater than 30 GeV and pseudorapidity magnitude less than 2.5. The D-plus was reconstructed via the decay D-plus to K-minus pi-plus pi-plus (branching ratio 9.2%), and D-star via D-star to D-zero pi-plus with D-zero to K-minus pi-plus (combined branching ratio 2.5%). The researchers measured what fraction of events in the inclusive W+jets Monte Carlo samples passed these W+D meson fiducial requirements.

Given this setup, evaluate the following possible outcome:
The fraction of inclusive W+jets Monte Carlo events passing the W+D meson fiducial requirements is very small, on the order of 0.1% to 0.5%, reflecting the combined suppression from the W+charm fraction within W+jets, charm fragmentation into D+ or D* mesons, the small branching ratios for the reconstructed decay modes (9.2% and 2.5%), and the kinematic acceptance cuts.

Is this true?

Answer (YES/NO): NO